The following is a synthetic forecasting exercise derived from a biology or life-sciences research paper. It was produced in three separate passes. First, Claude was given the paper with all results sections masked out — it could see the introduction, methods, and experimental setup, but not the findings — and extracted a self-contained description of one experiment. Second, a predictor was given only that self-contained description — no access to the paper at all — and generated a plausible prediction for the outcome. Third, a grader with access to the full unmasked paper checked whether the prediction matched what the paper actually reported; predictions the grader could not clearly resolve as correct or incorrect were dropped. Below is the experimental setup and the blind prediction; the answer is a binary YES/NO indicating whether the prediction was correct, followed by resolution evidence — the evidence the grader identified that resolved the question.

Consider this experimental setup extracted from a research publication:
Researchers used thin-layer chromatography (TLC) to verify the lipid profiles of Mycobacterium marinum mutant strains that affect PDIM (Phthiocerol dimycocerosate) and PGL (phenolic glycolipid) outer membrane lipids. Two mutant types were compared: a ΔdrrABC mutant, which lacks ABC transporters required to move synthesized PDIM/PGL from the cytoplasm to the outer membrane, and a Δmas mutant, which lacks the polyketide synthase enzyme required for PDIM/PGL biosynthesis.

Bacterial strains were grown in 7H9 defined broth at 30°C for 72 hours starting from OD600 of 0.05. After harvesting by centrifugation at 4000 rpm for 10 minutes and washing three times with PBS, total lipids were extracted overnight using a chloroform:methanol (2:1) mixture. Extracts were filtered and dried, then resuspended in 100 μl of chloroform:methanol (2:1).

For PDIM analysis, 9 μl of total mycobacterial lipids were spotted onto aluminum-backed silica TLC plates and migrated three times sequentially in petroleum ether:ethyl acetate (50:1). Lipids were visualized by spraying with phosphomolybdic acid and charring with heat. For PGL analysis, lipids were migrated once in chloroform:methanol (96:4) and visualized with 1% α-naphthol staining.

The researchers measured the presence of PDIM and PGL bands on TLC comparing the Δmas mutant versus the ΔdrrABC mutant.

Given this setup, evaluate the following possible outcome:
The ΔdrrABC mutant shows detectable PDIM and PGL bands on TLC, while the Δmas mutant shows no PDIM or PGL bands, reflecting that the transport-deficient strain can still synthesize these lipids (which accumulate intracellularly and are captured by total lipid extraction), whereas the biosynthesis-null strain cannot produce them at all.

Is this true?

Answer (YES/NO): NO